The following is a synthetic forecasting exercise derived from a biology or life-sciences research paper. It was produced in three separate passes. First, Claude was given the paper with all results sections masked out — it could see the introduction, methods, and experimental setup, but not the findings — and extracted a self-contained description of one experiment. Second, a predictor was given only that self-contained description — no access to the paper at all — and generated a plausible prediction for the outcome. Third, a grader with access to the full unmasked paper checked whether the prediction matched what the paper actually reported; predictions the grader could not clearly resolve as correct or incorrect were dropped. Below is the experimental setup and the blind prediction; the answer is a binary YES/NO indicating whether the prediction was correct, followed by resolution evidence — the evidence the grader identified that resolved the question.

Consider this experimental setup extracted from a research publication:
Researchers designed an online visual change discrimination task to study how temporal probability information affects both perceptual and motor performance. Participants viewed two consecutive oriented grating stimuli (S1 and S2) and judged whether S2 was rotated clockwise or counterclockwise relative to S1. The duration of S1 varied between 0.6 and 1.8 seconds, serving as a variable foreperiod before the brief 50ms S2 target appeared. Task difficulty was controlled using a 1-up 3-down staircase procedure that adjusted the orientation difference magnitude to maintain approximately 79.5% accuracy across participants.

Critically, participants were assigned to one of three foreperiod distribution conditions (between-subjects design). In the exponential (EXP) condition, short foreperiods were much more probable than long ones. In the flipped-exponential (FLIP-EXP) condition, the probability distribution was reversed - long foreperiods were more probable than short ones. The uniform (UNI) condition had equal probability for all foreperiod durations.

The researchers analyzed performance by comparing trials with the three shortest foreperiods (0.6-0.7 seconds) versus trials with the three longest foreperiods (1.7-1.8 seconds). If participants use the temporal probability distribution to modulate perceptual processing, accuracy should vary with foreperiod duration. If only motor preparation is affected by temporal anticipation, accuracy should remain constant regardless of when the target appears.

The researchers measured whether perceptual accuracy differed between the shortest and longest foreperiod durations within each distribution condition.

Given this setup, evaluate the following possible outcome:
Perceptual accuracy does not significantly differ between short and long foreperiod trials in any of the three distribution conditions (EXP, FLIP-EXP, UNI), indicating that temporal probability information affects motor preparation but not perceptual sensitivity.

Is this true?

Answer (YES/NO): NO